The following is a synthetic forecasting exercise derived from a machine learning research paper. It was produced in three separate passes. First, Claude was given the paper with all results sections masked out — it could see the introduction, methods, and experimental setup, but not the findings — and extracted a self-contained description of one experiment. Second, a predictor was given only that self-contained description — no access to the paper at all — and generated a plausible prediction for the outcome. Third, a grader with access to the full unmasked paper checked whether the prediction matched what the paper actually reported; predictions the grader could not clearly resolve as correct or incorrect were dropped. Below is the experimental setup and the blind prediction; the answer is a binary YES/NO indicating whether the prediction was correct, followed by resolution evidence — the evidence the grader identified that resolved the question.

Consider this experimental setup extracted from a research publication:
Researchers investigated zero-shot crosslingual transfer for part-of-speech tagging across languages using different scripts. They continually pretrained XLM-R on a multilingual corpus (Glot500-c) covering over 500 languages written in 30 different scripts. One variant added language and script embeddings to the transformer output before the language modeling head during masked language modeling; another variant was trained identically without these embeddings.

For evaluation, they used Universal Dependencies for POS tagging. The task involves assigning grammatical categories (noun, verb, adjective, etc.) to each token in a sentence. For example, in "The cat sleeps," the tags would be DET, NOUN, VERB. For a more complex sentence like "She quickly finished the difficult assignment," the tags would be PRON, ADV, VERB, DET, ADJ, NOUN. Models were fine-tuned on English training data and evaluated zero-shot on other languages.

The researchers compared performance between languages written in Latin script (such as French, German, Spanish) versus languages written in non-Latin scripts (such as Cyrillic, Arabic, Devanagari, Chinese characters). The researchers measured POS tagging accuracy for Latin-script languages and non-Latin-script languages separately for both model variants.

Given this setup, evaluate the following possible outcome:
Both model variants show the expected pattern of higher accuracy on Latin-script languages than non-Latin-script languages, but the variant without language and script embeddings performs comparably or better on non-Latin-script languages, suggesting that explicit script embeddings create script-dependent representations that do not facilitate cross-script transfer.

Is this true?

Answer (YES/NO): NO